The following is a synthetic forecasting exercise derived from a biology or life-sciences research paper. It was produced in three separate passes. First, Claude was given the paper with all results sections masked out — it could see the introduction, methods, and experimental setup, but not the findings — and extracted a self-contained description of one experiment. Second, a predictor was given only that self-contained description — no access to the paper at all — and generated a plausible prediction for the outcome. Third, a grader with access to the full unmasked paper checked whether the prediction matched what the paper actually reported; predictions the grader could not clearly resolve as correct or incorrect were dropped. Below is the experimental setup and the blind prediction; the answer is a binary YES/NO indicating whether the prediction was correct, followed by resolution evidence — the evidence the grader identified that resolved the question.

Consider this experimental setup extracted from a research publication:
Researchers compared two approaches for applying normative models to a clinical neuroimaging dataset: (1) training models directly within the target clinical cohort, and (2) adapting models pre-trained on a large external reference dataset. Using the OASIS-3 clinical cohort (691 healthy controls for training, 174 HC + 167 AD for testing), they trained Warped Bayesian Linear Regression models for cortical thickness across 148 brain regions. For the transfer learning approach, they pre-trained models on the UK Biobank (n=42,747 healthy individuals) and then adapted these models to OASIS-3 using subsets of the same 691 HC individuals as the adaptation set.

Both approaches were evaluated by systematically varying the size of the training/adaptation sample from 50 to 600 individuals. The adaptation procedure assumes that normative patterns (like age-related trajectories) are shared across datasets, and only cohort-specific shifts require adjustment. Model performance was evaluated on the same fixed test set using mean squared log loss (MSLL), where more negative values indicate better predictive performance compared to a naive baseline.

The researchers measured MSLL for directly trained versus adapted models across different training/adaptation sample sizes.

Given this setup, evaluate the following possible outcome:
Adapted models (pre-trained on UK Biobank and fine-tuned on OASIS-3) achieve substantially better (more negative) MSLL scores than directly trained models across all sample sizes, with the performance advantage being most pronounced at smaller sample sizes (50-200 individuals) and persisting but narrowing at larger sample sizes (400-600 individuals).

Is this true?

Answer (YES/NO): NO